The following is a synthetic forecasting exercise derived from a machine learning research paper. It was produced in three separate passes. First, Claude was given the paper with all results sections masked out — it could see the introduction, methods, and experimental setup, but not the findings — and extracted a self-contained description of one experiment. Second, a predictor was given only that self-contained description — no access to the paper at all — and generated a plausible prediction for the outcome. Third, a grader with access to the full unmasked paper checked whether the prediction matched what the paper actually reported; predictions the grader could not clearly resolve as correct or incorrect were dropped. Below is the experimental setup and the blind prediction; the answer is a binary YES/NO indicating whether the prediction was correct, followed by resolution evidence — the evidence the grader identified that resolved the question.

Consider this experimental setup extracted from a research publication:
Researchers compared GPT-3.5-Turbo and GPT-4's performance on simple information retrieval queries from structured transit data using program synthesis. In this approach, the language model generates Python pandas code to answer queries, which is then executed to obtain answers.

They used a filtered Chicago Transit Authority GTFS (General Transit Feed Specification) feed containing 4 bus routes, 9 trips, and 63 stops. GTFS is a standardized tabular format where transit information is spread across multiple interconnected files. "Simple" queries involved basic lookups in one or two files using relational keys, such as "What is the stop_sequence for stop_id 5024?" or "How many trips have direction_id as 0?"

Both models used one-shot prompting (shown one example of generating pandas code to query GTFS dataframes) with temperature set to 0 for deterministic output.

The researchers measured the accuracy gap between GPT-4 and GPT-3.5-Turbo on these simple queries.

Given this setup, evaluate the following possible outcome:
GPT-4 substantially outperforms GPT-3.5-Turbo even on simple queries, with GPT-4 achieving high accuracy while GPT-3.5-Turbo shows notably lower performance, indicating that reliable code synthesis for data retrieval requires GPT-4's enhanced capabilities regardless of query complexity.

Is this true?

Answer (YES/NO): NO